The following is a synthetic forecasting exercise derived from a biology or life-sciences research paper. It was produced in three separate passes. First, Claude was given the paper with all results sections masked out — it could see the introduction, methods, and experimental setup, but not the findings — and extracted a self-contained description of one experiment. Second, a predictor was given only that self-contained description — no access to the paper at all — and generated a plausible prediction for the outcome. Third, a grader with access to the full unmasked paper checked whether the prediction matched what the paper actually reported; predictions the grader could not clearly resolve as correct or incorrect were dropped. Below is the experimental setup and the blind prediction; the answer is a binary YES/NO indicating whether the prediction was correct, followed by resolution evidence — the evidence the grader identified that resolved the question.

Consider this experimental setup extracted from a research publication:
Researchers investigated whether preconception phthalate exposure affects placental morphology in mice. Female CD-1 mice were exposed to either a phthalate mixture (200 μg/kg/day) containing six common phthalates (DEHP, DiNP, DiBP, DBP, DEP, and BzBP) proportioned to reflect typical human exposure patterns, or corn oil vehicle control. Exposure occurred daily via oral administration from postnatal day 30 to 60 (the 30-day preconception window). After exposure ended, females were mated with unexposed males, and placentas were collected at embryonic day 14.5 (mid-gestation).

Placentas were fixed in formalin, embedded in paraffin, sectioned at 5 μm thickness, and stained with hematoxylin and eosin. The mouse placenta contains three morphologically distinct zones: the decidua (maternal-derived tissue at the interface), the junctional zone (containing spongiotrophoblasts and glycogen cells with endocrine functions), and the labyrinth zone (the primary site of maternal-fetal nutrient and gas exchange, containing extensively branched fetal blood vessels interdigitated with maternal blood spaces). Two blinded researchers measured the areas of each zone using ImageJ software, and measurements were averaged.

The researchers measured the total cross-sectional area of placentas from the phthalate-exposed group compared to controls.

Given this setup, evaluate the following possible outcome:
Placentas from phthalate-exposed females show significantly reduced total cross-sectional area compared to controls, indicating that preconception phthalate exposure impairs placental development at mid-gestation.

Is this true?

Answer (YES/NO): NO